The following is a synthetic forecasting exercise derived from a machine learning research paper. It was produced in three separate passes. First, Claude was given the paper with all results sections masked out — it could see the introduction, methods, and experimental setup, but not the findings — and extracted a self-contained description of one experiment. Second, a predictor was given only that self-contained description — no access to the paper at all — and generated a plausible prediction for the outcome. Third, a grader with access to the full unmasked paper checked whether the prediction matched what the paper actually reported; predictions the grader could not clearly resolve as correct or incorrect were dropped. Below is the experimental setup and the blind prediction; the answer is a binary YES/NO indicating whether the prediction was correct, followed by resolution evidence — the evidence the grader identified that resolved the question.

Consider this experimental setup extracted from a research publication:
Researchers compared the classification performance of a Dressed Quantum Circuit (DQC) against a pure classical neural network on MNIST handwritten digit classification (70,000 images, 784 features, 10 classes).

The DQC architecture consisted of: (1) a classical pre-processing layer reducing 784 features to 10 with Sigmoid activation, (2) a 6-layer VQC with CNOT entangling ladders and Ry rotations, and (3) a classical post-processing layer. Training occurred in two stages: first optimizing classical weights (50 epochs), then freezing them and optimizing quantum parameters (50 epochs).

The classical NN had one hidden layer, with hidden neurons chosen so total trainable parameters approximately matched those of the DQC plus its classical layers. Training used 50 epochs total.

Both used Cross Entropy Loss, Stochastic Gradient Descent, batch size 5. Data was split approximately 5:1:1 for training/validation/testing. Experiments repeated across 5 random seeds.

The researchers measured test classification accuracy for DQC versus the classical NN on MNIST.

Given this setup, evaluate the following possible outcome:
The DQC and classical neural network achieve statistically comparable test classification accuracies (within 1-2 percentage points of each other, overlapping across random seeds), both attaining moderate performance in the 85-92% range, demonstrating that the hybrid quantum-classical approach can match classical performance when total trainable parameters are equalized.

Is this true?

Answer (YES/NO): NO